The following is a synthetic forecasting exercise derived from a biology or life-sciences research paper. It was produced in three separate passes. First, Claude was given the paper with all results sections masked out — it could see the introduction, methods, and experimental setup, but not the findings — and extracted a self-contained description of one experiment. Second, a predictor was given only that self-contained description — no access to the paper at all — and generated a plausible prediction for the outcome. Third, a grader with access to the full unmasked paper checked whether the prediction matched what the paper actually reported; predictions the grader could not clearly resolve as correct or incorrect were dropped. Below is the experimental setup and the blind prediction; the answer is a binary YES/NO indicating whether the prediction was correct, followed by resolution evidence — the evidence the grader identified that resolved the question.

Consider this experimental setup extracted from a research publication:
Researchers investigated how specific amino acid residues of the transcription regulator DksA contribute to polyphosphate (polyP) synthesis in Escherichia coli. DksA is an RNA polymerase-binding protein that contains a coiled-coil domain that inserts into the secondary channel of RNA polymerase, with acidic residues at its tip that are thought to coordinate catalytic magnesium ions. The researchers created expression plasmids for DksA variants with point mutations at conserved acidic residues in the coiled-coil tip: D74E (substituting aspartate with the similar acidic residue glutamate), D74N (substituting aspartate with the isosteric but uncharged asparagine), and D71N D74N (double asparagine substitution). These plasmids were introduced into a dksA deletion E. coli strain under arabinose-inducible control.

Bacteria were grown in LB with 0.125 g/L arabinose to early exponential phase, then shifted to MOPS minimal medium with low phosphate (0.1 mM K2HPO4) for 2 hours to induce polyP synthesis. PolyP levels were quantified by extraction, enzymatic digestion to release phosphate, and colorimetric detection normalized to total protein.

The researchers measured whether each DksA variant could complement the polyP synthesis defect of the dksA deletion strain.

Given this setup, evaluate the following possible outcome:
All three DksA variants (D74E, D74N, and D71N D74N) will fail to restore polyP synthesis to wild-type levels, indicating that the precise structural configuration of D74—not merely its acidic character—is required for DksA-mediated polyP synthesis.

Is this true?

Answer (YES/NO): NO